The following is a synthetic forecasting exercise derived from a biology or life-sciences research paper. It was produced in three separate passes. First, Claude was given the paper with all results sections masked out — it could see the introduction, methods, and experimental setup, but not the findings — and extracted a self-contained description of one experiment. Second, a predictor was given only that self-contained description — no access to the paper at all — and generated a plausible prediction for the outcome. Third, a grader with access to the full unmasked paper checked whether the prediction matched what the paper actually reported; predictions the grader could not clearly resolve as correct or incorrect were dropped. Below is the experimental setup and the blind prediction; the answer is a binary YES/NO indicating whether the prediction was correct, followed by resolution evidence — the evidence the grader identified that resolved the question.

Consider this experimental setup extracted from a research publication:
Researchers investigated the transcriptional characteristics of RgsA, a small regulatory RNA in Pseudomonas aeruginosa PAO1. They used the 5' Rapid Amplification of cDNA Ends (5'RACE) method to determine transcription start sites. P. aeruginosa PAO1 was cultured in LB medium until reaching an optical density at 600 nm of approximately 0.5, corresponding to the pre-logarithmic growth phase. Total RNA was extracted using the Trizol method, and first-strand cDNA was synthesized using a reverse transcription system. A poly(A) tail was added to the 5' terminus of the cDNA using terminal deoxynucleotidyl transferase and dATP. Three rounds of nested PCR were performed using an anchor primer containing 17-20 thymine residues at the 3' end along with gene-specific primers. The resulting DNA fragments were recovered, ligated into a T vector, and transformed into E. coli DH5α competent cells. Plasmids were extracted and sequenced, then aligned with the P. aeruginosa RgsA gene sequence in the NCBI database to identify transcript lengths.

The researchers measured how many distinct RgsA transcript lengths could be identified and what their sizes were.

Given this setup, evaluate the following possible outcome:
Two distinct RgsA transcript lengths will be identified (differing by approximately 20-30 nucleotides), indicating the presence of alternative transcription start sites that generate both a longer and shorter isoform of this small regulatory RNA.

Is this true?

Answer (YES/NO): NO